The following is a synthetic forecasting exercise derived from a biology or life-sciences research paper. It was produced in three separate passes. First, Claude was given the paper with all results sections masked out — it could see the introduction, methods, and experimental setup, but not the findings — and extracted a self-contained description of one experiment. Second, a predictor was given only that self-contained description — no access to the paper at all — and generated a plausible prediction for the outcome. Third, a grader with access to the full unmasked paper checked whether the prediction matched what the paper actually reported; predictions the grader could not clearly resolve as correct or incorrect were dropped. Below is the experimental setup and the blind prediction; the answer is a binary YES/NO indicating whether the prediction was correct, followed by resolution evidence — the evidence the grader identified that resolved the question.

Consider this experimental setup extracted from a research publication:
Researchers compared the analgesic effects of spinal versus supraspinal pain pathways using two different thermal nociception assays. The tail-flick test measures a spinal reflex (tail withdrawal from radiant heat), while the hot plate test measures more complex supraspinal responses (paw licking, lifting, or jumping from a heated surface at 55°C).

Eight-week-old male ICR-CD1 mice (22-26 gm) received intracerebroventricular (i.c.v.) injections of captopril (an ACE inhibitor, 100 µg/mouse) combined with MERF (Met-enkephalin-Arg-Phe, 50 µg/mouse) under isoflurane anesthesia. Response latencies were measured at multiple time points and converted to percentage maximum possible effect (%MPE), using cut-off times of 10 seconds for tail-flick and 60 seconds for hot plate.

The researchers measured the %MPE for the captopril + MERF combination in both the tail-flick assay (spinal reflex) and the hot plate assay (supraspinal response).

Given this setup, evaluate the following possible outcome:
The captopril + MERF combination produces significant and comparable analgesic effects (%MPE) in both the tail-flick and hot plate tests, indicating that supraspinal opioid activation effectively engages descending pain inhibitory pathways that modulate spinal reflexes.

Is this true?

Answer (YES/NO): NO